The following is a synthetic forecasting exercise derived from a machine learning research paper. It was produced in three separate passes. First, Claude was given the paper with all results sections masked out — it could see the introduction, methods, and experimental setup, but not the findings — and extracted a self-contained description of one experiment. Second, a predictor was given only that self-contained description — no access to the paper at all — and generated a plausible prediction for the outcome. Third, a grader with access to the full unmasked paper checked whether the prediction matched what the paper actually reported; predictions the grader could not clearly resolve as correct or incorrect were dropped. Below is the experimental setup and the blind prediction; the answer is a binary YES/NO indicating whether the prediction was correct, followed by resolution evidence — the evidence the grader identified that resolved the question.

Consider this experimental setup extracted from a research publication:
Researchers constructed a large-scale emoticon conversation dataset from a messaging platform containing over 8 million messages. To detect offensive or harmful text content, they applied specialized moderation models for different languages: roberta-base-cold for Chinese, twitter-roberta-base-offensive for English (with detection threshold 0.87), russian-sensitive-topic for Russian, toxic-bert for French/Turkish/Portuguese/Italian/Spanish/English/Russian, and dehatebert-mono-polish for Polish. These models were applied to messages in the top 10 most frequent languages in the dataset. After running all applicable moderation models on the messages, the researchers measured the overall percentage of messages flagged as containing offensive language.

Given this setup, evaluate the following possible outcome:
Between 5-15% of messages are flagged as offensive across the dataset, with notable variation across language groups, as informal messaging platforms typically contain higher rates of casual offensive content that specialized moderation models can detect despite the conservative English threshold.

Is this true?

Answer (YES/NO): NO